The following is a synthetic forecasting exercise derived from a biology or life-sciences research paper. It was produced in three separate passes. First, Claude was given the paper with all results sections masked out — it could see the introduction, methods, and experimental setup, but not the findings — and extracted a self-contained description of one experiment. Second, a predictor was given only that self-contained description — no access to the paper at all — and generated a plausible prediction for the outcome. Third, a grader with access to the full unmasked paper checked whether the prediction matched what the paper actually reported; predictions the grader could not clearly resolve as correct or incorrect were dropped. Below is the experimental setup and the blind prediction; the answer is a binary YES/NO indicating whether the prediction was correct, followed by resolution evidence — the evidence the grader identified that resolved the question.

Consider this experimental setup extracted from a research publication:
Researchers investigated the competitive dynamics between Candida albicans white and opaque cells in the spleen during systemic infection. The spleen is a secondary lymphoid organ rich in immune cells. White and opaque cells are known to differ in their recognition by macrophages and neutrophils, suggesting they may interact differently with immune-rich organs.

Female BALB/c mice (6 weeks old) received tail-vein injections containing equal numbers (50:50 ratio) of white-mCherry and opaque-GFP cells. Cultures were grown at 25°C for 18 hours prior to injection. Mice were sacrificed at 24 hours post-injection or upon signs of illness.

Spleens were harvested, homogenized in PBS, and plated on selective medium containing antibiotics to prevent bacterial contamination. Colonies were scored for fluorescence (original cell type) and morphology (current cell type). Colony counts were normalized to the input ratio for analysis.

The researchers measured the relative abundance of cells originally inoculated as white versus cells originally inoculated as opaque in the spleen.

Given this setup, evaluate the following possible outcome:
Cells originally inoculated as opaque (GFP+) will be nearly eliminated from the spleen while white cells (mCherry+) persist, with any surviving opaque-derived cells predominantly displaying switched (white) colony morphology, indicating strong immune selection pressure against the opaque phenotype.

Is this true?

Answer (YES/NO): NO